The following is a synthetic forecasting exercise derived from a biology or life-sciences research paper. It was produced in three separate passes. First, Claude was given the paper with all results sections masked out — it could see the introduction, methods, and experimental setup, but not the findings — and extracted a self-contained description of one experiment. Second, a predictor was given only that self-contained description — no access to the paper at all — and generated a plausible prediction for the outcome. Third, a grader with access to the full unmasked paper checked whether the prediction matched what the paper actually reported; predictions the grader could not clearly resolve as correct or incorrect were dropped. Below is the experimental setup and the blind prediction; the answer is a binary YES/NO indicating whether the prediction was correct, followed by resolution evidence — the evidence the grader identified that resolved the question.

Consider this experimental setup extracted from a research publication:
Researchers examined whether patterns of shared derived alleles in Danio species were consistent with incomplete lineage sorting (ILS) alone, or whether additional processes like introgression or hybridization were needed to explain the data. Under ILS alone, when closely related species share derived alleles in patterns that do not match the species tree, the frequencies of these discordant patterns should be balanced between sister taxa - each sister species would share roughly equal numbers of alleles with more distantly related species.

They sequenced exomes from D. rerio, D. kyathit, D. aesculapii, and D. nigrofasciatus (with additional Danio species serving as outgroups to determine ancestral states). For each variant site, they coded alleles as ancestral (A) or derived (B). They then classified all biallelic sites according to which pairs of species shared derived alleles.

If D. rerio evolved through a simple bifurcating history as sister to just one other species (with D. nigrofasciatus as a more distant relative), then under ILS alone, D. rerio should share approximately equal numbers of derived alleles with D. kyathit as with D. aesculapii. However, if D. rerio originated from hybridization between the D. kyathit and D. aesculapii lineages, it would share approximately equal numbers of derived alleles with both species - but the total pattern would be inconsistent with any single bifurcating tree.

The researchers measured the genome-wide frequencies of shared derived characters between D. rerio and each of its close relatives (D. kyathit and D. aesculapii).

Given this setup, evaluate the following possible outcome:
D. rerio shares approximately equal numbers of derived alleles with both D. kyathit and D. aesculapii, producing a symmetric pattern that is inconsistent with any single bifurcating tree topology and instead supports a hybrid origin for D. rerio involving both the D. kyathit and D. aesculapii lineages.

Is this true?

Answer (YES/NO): YES